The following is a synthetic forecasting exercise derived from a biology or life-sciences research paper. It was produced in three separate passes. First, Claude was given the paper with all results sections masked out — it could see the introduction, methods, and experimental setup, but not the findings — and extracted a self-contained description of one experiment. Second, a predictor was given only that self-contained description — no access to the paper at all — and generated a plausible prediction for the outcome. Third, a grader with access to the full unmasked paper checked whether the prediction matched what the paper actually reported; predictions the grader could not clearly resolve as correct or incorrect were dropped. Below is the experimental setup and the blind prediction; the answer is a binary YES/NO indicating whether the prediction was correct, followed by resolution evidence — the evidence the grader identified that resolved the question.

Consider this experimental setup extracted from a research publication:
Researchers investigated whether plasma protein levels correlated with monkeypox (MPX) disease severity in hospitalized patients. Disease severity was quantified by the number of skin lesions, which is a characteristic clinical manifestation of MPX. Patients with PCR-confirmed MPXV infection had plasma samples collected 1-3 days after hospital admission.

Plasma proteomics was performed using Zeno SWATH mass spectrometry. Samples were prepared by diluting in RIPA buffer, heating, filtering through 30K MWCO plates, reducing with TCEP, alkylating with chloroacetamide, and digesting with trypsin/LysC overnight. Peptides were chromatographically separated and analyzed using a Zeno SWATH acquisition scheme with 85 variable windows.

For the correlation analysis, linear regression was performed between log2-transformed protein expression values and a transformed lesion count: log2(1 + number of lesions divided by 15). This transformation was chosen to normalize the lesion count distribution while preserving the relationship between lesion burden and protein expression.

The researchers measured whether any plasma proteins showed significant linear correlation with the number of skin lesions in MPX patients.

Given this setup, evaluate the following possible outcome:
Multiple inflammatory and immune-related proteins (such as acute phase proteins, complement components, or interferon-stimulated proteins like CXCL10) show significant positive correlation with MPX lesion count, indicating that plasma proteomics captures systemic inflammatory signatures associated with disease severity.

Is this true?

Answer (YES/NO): NO